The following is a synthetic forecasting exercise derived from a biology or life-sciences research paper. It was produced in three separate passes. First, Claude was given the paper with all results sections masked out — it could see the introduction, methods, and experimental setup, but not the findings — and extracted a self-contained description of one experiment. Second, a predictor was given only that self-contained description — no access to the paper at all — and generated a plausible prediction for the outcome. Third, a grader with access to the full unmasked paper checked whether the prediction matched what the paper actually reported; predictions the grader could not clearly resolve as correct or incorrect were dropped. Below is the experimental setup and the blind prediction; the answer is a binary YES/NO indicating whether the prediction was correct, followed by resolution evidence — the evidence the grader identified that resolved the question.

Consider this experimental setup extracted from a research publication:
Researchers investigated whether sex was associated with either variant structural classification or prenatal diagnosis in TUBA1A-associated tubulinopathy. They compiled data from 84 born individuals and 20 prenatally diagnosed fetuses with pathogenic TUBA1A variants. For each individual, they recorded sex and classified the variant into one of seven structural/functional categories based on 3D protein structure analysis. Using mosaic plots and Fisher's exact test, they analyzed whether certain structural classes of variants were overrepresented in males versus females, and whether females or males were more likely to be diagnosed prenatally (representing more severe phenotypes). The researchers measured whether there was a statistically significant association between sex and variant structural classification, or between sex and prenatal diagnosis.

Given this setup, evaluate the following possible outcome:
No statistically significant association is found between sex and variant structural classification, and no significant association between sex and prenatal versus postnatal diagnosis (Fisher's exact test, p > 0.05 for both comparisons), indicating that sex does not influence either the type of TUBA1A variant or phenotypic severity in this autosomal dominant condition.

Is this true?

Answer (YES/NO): YES